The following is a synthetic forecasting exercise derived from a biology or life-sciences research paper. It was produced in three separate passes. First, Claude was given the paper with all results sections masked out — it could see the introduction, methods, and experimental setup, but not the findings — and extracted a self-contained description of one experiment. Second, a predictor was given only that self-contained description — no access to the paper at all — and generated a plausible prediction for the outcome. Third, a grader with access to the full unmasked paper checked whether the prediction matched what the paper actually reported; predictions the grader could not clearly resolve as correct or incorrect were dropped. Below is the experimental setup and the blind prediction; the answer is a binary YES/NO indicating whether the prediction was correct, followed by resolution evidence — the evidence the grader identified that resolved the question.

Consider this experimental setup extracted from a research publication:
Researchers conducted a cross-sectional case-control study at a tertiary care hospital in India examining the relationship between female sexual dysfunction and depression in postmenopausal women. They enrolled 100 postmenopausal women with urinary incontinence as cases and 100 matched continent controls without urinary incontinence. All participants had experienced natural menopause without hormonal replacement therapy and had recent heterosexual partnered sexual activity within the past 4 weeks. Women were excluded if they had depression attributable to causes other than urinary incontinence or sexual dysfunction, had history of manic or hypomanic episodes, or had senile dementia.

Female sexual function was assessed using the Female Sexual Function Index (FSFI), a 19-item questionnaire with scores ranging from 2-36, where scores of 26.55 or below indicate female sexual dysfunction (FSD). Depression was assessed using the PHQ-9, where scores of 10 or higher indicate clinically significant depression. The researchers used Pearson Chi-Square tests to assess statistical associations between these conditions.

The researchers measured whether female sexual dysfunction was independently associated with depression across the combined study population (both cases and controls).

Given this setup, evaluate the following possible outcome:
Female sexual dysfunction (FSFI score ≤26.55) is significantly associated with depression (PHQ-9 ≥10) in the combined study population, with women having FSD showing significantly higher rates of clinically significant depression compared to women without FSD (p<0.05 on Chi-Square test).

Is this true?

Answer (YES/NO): YES